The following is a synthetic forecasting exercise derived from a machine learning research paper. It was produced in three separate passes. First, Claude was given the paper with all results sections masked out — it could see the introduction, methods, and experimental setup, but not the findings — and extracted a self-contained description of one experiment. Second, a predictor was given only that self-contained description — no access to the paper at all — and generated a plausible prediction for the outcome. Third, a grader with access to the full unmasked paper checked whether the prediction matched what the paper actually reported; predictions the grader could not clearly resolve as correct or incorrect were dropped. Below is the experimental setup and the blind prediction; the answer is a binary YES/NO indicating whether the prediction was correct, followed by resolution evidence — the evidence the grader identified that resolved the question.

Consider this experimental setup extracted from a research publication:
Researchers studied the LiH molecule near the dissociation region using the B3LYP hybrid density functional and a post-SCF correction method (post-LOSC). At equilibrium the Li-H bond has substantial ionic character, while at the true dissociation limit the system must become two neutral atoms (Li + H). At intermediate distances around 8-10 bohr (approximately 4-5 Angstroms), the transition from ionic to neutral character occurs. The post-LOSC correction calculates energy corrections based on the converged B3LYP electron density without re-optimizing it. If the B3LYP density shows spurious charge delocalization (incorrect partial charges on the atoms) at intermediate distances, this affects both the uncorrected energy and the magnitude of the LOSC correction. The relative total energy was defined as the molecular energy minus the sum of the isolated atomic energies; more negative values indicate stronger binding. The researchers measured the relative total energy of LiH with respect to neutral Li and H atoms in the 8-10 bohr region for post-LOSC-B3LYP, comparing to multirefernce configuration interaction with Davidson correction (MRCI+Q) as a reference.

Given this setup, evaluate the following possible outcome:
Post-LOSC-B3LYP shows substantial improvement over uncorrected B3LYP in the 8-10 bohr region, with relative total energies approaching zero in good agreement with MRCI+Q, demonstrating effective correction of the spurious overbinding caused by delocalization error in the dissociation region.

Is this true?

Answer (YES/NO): NO